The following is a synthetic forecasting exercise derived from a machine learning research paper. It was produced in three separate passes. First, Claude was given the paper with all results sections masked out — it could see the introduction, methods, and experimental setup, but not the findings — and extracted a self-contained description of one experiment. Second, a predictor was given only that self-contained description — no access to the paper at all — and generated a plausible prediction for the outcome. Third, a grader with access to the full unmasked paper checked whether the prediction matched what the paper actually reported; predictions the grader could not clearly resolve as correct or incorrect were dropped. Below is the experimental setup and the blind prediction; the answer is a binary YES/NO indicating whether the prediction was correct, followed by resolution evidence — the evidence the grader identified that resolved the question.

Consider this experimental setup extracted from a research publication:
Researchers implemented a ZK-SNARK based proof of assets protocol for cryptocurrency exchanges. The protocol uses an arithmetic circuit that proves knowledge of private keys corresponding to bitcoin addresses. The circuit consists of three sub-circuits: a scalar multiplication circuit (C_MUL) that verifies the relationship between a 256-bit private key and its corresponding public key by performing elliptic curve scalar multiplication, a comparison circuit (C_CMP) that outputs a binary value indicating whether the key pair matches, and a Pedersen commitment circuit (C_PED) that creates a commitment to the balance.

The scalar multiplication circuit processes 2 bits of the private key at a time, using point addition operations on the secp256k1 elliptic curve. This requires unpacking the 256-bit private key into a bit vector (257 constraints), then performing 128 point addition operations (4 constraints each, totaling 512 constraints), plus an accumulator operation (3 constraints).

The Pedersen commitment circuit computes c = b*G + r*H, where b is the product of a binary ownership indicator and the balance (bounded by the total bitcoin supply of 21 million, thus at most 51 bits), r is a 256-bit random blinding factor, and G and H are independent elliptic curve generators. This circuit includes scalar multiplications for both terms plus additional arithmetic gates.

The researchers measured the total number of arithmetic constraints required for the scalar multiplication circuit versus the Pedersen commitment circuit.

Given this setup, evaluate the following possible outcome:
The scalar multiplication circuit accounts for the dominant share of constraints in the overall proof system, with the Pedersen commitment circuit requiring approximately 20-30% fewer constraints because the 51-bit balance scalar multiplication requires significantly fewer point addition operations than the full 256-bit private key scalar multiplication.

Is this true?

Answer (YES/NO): NO